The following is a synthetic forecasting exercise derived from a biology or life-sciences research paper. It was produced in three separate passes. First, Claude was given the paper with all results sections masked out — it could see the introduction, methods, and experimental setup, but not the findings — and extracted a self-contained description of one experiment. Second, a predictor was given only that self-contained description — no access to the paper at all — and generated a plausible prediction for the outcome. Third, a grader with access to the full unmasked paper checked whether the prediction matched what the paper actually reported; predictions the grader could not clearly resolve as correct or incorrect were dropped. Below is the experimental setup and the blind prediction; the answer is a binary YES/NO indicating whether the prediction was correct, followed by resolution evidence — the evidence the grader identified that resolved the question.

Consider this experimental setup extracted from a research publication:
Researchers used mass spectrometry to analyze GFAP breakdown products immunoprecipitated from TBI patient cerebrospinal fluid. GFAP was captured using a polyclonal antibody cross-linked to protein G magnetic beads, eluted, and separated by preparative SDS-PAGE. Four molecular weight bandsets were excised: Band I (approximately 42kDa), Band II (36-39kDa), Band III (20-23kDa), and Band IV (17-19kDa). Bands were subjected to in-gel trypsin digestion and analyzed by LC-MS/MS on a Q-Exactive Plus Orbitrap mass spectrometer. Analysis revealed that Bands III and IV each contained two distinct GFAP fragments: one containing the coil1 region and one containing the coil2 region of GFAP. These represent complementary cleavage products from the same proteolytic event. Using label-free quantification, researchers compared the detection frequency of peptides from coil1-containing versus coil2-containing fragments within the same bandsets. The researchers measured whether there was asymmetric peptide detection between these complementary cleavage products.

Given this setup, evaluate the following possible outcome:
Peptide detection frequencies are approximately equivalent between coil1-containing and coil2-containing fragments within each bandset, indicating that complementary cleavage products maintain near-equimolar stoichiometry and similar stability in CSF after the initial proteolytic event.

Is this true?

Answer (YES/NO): NO